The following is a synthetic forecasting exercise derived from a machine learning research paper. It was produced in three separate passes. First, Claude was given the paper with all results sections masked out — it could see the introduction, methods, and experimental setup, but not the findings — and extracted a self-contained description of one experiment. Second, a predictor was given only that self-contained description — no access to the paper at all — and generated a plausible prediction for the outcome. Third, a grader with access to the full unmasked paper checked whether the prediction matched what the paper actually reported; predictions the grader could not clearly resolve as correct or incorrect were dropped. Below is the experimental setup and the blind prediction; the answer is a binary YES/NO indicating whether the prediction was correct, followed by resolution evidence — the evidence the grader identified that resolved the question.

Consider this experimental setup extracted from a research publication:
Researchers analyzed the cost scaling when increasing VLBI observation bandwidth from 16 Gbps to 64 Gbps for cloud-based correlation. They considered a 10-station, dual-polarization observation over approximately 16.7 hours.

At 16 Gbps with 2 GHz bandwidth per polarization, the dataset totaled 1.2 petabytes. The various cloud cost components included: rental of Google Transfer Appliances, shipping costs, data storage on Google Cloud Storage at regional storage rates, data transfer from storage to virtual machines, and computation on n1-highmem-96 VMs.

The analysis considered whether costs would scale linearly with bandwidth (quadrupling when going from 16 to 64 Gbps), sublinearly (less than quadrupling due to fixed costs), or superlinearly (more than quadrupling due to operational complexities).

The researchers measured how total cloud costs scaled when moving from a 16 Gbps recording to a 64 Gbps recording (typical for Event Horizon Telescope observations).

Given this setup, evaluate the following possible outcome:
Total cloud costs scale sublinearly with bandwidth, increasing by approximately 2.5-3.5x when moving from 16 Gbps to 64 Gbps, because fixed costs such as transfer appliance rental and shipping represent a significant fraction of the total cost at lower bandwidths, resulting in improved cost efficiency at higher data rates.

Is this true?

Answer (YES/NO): NO